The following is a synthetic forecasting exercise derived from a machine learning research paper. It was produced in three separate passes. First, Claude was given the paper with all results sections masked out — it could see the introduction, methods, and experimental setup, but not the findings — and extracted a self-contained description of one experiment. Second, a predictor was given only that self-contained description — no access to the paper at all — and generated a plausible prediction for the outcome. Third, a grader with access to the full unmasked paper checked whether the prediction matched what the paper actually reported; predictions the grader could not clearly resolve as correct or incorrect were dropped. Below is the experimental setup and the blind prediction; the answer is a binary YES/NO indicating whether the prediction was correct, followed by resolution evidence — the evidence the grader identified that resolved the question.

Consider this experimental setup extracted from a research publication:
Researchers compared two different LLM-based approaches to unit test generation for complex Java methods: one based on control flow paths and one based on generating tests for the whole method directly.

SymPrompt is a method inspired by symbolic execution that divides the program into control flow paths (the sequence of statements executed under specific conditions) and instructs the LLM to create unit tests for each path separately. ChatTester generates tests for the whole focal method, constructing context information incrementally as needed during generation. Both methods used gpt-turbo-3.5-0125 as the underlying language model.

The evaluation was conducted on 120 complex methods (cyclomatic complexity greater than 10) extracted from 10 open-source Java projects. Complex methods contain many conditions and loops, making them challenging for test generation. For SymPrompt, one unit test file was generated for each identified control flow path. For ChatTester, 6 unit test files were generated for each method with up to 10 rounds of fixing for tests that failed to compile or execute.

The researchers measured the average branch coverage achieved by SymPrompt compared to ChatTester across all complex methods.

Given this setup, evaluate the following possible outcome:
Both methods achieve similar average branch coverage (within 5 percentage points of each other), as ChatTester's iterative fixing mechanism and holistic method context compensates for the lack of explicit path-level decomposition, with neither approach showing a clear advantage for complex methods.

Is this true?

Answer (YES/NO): NO